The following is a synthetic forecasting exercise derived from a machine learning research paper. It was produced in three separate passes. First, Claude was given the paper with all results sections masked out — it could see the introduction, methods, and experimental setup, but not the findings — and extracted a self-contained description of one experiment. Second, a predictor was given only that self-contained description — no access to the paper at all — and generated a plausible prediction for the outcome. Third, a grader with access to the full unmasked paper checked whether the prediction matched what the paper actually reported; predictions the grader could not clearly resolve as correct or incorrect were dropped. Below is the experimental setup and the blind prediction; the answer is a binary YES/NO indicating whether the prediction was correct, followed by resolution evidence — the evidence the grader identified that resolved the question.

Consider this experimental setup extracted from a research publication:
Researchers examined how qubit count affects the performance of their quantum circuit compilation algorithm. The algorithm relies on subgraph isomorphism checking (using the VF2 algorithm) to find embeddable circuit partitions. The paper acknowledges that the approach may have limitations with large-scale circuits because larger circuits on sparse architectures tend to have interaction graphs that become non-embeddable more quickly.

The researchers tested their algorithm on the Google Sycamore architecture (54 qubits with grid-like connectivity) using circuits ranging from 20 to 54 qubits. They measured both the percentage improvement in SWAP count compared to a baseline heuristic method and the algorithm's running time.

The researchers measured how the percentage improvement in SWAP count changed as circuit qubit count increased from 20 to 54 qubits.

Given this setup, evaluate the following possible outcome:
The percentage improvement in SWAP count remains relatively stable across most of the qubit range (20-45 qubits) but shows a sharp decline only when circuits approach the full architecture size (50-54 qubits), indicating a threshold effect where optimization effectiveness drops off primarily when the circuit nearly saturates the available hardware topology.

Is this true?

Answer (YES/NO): NO